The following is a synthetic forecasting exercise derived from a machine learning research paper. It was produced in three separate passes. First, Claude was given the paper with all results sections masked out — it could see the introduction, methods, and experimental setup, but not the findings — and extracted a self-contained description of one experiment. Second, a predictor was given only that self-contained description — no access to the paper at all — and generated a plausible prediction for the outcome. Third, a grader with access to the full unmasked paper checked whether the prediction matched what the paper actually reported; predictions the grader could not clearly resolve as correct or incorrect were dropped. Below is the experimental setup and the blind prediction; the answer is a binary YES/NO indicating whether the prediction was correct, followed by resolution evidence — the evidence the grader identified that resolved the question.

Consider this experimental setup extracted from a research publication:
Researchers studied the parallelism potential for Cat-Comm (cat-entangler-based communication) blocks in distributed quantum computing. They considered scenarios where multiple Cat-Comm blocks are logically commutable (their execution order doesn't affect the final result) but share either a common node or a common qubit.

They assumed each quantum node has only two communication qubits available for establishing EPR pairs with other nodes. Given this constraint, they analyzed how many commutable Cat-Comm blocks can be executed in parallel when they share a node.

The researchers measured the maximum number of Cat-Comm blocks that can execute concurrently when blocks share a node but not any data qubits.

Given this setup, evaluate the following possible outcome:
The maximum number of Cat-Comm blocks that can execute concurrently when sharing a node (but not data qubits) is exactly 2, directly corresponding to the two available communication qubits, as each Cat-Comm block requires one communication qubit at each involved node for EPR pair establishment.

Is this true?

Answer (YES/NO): YES